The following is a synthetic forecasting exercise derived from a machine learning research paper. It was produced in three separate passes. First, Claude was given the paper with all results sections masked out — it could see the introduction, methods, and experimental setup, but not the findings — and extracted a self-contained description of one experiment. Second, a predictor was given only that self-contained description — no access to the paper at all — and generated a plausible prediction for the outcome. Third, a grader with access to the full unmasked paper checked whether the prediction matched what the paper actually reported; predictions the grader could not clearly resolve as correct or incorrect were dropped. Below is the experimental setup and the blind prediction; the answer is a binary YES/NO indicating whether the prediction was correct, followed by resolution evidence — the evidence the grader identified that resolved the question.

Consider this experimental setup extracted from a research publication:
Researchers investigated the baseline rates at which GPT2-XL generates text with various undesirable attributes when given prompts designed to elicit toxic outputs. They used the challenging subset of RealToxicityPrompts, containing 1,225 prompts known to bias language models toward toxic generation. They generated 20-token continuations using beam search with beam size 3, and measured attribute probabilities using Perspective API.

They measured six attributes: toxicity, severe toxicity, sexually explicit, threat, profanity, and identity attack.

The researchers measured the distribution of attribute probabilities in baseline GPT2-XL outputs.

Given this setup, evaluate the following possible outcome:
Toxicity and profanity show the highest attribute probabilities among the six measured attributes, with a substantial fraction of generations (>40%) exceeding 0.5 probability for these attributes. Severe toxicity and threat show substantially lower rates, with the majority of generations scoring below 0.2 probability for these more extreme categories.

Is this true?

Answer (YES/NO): NO